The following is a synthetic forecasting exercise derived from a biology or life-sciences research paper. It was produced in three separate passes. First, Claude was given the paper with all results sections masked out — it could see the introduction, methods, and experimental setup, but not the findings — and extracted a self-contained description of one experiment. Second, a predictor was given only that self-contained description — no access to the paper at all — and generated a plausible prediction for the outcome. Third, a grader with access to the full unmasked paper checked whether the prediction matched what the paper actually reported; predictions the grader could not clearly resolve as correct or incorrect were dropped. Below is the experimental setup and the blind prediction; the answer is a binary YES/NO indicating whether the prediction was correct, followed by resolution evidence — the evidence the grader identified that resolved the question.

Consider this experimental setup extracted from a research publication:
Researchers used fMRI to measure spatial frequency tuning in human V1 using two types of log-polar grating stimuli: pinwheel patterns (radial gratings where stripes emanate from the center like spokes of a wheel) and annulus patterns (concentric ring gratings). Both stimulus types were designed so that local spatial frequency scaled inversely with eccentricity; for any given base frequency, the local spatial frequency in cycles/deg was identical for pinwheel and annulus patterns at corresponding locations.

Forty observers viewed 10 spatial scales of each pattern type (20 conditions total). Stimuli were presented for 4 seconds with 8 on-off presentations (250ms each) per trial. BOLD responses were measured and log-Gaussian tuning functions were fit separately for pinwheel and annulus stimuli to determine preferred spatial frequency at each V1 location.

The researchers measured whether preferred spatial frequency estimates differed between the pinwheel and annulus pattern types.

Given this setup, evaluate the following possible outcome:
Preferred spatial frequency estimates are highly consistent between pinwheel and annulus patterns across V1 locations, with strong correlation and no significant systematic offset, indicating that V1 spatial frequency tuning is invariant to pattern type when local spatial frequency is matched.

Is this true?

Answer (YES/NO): NO